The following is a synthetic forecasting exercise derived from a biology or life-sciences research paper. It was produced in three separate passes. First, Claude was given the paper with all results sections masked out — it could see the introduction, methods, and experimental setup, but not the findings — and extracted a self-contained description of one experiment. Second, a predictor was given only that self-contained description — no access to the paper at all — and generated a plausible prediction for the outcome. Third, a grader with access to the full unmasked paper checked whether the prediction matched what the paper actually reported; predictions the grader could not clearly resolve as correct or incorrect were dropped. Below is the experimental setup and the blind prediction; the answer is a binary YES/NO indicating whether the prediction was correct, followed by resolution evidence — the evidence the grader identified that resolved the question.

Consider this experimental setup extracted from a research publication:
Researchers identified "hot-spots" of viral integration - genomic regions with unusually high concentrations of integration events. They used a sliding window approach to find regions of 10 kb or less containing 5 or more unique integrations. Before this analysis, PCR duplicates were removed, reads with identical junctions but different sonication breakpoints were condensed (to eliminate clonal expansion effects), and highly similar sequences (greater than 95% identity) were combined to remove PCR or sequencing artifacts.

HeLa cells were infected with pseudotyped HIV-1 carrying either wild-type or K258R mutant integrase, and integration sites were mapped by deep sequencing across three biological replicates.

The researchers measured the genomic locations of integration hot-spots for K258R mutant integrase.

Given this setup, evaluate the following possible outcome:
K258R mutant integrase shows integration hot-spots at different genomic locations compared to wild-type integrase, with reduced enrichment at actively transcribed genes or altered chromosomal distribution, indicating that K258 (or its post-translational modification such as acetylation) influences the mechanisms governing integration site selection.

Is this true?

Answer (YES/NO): YES